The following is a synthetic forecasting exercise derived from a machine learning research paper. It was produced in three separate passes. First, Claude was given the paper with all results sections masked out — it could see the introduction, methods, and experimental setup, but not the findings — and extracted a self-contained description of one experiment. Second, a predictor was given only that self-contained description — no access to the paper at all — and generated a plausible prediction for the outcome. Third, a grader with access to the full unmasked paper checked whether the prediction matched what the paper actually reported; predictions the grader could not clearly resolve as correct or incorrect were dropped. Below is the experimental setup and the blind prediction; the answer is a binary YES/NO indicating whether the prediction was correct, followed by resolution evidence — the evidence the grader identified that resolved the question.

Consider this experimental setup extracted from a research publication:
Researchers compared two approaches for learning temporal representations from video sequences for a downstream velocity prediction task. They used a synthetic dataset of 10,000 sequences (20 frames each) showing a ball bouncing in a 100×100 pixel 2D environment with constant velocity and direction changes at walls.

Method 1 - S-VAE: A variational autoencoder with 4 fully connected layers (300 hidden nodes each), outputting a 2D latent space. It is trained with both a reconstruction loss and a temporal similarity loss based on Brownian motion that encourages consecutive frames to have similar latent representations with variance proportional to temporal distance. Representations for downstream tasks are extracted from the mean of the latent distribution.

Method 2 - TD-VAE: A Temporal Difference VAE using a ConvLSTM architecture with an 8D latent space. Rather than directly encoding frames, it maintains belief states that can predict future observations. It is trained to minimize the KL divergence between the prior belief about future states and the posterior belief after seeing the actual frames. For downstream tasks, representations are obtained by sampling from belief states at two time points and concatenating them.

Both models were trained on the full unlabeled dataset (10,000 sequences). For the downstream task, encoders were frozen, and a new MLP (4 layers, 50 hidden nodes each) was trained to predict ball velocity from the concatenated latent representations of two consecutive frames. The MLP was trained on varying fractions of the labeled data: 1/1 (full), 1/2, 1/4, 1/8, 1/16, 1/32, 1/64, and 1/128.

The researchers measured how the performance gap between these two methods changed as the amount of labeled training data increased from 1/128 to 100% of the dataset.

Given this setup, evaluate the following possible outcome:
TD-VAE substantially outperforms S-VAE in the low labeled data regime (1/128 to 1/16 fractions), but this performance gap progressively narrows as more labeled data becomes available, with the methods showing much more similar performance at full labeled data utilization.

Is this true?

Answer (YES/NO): NO